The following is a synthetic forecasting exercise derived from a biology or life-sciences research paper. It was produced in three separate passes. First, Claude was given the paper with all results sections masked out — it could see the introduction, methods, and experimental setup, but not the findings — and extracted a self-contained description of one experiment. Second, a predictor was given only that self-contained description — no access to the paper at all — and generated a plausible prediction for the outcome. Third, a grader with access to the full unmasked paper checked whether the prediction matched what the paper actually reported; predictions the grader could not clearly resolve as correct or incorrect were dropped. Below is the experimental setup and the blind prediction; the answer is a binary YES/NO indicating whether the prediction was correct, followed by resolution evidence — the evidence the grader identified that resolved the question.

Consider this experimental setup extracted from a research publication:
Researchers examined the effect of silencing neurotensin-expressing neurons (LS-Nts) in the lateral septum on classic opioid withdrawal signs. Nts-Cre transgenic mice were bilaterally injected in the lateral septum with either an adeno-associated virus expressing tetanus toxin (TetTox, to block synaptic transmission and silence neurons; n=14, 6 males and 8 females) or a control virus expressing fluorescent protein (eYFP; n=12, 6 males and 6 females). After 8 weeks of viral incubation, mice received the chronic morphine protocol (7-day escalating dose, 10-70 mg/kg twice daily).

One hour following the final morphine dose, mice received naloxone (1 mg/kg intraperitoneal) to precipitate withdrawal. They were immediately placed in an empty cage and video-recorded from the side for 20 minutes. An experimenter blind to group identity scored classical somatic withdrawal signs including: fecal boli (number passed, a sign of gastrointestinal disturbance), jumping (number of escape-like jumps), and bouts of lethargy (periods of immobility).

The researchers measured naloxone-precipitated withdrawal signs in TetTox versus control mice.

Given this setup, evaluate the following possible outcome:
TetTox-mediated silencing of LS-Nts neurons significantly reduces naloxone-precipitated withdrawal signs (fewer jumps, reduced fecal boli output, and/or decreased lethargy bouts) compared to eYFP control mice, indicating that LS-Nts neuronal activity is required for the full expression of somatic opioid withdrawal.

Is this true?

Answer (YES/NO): NO